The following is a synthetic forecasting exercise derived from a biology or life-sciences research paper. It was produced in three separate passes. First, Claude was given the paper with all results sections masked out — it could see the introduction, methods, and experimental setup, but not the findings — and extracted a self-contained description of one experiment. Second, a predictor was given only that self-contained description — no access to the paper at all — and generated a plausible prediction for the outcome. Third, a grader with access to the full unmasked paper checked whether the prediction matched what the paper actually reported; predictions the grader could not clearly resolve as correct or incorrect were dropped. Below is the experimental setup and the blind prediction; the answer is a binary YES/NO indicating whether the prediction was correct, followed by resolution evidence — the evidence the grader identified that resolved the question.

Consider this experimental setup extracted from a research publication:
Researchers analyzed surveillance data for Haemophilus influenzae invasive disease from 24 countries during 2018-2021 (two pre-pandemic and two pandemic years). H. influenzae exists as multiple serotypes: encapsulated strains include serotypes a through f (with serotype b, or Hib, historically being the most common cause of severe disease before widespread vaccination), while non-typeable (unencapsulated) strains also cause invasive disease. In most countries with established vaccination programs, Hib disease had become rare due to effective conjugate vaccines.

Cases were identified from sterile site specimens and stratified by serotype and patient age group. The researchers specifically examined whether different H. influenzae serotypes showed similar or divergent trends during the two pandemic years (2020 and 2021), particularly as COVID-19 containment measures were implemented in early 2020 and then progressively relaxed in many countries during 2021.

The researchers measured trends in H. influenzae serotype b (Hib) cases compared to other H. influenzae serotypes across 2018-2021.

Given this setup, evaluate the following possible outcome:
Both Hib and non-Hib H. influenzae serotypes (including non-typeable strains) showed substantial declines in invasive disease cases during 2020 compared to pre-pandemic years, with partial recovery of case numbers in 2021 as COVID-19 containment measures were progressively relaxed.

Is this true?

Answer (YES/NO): YES